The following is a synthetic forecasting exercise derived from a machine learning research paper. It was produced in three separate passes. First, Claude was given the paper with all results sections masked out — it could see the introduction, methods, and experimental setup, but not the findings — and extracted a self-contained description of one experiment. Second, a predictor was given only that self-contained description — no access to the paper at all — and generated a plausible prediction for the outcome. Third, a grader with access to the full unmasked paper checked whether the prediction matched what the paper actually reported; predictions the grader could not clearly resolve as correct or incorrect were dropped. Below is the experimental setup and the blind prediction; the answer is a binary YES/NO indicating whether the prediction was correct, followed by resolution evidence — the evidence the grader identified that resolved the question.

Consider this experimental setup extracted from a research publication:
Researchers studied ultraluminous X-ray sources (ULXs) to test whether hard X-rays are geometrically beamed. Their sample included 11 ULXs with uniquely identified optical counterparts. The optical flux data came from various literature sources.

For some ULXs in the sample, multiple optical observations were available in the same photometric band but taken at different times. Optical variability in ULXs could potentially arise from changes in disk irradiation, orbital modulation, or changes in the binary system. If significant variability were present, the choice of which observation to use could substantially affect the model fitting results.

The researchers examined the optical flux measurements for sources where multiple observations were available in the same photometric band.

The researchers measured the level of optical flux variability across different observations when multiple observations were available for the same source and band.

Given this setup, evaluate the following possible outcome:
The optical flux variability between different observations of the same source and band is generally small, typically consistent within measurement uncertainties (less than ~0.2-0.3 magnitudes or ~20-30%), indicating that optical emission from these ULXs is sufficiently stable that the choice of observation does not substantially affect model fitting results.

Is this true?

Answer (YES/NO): YES